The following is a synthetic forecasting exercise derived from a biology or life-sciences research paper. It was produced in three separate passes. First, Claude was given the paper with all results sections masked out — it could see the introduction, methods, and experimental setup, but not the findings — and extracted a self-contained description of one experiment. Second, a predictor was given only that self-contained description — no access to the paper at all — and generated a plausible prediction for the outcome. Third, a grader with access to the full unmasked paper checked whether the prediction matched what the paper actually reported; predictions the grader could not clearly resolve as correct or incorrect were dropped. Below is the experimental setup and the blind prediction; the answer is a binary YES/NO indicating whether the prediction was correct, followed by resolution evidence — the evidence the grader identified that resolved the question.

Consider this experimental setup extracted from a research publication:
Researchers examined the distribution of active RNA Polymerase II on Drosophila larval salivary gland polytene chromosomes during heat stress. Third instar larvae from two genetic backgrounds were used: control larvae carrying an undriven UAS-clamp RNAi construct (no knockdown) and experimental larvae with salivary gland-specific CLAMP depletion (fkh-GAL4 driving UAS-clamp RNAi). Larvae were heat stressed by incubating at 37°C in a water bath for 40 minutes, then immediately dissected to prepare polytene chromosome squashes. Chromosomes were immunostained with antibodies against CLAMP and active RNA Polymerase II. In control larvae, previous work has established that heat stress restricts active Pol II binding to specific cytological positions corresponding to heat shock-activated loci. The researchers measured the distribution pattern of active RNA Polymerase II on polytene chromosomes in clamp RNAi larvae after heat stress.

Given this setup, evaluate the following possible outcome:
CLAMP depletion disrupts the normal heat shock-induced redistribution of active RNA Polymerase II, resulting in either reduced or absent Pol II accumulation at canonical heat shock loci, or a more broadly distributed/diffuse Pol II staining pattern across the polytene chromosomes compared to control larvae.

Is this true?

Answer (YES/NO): YES